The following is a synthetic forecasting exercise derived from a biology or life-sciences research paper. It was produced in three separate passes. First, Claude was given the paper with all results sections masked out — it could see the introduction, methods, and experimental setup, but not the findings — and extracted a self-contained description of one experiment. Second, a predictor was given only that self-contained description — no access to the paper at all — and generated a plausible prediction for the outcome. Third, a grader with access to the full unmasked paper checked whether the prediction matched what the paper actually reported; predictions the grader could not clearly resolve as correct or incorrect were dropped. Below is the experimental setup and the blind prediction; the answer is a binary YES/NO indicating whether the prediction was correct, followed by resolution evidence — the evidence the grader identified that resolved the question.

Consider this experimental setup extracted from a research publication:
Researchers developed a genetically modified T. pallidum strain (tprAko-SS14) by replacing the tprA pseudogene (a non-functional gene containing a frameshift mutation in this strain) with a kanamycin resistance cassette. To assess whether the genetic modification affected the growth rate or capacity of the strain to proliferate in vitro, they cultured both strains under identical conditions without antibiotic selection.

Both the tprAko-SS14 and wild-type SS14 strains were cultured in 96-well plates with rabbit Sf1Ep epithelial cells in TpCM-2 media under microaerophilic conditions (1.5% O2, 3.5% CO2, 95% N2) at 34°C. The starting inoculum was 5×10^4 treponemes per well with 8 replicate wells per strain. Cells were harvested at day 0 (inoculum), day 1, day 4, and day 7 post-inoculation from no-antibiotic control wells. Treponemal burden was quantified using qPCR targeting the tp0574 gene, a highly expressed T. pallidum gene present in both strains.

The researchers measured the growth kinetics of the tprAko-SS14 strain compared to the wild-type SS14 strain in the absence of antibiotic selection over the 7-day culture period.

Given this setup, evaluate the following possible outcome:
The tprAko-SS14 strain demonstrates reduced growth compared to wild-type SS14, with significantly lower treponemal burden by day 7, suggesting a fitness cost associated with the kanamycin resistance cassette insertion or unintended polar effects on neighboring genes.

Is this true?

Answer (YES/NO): NO